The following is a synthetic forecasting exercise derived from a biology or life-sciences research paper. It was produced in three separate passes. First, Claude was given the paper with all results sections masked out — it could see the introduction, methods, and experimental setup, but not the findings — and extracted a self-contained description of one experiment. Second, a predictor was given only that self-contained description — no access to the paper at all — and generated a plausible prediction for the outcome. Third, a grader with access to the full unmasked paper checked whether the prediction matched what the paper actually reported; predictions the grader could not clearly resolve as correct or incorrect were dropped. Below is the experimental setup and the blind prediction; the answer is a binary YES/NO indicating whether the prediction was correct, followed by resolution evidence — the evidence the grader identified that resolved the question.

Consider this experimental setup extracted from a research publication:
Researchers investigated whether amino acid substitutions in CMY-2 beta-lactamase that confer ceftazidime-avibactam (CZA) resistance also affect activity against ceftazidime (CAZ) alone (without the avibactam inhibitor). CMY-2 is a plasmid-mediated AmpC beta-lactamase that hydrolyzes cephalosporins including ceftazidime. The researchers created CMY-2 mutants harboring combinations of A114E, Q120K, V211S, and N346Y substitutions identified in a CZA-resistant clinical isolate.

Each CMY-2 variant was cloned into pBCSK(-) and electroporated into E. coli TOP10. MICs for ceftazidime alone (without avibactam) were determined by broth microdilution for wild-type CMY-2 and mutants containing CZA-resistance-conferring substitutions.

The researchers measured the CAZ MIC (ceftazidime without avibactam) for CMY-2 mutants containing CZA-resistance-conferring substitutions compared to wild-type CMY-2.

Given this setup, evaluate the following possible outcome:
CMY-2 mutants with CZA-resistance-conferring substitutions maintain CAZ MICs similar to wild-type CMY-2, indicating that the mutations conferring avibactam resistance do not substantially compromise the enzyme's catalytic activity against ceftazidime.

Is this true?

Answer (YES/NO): YES